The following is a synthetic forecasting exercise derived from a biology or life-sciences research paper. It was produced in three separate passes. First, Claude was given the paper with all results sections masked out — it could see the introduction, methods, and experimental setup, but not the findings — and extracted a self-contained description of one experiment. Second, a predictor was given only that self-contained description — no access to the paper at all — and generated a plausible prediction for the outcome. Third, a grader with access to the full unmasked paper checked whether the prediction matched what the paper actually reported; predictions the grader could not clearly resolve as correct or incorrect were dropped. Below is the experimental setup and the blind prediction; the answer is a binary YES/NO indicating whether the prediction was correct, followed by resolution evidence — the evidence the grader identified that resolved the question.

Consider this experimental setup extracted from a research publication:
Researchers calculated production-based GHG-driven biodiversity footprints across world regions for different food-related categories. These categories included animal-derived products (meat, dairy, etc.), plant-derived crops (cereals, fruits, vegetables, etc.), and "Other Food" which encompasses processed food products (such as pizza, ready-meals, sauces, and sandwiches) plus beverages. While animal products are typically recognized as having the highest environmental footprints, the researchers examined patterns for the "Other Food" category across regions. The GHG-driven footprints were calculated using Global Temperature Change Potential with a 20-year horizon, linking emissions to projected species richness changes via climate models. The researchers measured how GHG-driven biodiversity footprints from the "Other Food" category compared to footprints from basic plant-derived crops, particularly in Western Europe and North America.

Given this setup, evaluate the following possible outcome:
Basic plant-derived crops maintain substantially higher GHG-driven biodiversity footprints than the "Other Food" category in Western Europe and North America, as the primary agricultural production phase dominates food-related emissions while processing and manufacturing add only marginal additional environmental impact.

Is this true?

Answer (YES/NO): NO